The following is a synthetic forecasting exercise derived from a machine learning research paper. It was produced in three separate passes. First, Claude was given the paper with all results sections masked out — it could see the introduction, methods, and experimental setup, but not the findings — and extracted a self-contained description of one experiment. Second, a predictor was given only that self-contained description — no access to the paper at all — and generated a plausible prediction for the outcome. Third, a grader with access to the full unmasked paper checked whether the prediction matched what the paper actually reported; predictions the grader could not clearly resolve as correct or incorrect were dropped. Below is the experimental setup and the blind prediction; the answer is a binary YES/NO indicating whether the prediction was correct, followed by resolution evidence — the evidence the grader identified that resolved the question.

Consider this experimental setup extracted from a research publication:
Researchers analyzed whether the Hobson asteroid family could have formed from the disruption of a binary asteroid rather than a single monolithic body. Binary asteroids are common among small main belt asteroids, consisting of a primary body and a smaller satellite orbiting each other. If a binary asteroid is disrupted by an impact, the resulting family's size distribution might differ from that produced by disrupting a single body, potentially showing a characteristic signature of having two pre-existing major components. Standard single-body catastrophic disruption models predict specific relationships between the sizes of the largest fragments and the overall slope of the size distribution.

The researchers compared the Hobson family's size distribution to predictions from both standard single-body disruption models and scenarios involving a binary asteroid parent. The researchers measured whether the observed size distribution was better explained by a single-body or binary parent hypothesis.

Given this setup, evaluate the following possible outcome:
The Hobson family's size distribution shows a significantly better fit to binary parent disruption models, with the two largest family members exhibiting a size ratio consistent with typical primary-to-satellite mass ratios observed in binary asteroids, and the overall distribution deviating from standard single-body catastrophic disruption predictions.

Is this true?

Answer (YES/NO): NO